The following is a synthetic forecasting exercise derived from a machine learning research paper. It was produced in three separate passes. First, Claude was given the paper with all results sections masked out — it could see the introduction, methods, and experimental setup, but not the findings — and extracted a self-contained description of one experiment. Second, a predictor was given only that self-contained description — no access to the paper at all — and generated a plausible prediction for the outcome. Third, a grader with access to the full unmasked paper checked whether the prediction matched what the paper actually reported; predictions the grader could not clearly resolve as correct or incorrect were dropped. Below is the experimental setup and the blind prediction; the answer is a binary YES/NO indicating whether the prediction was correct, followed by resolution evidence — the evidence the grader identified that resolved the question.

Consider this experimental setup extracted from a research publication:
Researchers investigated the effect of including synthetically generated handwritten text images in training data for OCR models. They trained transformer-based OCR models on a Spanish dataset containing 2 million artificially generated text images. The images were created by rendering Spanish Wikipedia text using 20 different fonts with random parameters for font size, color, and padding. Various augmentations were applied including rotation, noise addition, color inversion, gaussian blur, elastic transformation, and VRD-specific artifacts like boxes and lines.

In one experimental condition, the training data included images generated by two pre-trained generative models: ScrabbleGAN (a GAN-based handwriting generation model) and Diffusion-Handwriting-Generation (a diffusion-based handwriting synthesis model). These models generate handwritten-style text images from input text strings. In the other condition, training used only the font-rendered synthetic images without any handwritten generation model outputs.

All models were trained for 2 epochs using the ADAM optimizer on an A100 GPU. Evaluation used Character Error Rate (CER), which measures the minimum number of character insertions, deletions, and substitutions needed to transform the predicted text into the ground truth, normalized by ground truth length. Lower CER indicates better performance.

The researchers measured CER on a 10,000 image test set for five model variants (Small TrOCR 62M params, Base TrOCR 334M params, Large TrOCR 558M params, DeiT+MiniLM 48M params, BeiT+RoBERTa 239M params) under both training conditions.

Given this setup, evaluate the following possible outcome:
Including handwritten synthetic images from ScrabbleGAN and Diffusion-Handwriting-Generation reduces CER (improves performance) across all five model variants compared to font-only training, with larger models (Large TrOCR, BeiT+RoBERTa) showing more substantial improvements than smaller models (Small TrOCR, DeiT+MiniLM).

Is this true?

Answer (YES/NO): NO